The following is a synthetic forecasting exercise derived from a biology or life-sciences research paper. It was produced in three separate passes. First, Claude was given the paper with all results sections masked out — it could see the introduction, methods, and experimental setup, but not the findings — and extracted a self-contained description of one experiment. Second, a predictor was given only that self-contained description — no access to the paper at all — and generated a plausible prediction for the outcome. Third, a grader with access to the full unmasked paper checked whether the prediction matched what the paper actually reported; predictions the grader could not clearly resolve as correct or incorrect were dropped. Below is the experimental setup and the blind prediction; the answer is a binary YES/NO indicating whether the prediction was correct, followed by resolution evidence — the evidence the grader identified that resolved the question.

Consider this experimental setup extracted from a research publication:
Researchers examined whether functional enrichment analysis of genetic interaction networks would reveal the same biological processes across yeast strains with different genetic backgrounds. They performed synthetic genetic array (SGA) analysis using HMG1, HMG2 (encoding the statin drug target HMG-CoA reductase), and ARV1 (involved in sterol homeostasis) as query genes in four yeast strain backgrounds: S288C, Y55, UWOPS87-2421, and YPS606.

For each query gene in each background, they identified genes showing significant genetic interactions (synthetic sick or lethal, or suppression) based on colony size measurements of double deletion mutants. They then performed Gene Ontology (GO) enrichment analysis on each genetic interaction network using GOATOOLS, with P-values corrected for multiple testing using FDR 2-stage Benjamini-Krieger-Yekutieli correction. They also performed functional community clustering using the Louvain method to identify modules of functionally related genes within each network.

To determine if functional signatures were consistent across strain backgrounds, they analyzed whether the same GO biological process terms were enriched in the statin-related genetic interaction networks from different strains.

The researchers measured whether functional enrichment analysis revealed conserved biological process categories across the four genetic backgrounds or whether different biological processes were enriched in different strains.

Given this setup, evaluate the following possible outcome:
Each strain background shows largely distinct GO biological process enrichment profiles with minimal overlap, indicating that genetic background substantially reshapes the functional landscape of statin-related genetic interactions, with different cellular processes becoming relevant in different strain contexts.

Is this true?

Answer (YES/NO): YES